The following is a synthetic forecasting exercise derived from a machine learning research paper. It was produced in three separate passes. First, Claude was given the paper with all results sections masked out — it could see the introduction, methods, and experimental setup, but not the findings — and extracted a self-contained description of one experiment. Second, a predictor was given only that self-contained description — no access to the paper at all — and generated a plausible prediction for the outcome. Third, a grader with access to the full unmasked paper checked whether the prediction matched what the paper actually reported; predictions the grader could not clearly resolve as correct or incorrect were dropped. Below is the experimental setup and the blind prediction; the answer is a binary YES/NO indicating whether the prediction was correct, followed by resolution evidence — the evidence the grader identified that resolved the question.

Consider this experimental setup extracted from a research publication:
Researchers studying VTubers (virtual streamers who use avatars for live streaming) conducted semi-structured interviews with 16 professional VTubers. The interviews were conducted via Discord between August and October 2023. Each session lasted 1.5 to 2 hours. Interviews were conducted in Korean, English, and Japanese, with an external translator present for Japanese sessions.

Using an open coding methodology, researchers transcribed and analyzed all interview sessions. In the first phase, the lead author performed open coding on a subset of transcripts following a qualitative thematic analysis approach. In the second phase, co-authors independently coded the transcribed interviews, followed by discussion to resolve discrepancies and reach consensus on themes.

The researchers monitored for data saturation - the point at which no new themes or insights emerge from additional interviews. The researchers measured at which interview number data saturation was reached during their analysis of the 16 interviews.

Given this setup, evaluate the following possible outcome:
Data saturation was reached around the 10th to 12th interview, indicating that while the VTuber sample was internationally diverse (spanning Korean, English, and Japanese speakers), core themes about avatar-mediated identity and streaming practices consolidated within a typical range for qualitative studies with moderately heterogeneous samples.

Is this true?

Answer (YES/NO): NO